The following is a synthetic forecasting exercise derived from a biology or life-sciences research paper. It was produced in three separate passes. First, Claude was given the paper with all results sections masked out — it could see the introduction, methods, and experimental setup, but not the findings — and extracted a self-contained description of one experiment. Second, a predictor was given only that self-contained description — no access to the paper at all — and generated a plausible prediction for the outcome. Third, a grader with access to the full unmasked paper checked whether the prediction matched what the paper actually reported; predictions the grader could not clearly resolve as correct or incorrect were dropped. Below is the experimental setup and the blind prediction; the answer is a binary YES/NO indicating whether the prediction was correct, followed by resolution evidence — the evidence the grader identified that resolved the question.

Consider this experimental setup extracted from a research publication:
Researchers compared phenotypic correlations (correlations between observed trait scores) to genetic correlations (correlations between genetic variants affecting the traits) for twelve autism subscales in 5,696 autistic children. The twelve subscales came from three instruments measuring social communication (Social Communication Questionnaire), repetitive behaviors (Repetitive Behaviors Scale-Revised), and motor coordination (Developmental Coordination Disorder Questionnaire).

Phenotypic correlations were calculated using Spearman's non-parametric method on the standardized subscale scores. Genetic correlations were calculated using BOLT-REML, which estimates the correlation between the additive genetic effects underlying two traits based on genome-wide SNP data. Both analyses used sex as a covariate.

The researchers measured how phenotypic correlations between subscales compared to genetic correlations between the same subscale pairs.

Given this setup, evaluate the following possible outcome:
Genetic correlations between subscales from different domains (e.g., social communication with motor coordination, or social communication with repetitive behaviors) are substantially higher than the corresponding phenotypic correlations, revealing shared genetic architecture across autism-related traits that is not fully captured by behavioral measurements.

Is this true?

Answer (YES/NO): YES